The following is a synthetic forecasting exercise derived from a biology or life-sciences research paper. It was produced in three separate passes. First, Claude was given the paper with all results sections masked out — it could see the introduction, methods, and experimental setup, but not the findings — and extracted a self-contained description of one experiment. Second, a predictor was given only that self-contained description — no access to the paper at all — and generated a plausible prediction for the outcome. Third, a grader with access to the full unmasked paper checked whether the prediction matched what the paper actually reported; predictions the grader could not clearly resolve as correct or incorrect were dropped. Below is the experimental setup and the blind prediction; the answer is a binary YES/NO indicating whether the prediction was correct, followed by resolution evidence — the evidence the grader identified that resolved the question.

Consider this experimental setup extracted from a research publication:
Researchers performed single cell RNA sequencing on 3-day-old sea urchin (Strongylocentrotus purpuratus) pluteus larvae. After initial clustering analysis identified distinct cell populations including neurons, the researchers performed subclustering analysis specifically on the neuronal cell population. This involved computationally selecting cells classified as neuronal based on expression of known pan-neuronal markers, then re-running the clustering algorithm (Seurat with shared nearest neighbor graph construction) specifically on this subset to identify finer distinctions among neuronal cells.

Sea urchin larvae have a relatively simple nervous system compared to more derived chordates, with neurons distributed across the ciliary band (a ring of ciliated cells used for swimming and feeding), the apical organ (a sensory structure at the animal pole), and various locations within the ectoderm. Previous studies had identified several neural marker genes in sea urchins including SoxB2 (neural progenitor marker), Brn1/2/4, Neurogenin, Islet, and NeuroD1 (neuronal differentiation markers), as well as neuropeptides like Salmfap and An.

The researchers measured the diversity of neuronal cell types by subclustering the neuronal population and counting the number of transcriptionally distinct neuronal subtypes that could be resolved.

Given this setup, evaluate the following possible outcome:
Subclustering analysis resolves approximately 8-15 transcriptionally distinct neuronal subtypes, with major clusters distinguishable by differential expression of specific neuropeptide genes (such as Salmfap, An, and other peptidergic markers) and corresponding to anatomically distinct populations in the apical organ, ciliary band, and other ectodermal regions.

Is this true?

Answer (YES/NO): YES